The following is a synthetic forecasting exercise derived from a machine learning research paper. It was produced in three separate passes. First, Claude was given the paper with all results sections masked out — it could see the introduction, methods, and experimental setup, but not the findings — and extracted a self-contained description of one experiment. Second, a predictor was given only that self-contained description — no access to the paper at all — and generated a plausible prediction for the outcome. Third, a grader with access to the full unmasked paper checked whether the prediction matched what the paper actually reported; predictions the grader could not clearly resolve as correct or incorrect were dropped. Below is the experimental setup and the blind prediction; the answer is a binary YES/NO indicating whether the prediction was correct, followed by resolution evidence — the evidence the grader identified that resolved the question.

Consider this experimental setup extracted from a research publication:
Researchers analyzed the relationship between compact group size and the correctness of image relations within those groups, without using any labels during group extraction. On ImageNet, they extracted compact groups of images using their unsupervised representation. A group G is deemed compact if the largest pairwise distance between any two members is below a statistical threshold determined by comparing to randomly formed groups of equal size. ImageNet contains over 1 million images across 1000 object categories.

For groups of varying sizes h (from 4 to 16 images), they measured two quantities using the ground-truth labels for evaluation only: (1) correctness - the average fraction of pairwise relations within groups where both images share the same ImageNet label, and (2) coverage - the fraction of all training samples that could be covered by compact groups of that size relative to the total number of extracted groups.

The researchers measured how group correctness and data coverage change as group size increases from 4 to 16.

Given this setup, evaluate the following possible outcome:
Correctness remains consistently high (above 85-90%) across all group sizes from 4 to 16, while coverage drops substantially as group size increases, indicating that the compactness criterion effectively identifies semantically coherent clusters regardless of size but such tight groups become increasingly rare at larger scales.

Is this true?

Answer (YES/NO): NO